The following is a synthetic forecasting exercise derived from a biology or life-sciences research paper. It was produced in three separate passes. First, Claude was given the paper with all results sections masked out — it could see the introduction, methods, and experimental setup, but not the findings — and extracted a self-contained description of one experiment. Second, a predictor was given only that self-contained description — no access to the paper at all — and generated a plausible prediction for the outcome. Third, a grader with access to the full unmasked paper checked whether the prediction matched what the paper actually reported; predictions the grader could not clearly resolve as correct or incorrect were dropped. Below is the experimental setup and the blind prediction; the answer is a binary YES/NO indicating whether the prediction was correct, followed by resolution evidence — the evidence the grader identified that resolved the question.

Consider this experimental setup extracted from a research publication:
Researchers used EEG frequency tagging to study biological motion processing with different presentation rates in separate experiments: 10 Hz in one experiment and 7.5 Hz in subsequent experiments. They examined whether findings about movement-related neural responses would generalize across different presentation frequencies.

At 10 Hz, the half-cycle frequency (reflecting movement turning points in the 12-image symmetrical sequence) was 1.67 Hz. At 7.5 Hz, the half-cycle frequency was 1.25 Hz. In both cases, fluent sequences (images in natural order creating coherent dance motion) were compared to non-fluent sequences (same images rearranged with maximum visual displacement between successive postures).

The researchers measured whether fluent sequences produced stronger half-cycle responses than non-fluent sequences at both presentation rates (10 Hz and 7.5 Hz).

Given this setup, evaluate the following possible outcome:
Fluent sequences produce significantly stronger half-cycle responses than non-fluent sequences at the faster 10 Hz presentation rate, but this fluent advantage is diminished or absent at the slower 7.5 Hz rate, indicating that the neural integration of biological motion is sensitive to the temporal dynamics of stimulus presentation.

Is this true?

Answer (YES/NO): NO